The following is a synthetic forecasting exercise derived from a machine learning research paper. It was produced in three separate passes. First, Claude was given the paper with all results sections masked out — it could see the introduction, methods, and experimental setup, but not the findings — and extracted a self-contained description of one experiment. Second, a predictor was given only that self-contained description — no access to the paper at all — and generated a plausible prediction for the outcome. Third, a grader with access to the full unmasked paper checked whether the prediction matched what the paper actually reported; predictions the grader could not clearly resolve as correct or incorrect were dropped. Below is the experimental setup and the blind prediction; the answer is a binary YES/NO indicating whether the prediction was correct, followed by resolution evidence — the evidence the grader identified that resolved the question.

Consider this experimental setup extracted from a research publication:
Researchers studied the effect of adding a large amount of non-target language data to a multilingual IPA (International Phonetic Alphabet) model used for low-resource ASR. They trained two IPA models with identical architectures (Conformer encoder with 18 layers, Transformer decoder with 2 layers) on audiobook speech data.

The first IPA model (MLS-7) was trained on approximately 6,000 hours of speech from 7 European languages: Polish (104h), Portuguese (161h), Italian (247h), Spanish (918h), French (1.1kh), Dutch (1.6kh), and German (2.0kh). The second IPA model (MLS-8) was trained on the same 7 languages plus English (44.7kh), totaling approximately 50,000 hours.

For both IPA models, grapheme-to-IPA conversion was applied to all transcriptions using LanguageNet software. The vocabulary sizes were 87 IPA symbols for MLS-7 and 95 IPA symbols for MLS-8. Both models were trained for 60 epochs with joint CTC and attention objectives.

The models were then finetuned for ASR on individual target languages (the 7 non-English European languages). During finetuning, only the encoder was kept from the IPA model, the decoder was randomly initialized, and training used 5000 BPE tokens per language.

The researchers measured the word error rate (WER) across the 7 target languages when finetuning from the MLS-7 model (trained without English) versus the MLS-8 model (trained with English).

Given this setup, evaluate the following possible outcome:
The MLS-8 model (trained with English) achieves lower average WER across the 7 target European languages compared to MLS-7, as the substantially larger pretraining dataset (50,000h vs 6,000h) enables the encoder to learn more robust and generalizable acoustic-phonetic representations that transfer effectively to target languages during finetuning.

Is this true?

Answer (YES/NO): YES